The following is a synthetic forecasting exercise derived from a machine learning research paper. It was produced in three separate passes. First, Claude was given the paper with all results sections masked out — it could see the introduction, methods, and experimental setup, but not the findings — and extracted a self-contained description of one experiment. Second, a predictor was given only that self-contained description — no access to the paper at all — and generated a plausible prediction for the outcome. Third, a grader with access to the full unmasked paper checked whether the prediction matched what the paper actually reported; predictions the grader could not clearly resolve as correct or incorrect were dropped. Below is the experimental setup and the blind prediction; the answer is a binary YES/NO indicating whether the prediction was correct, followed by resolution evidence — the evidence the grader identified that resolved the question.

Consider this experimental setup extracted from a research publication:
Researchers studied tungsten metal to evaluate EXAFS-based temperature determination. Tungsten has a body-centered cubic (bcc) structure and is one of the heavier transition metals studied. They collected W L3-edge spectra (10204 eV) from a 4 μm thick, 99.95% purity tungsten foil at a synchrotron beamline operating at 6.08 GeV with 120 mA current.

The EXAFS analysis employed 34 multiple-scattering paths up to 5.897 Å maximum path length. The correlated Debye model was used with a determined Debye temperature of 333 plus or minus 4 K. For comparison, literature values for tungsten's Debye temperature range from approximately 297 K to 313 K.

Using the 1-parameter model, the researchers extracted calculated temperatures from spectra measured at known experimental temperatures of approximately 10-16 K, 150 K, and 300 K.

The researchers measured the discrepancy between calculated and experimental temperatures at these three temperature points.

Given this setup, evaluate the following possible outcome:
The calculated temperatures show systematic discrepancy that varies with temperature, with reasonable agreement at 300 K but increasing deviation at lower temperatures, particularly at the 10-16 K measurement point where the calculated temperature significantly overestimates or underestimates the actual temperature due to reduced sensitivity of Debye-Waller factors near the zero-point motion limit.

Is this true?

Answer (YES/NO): NO